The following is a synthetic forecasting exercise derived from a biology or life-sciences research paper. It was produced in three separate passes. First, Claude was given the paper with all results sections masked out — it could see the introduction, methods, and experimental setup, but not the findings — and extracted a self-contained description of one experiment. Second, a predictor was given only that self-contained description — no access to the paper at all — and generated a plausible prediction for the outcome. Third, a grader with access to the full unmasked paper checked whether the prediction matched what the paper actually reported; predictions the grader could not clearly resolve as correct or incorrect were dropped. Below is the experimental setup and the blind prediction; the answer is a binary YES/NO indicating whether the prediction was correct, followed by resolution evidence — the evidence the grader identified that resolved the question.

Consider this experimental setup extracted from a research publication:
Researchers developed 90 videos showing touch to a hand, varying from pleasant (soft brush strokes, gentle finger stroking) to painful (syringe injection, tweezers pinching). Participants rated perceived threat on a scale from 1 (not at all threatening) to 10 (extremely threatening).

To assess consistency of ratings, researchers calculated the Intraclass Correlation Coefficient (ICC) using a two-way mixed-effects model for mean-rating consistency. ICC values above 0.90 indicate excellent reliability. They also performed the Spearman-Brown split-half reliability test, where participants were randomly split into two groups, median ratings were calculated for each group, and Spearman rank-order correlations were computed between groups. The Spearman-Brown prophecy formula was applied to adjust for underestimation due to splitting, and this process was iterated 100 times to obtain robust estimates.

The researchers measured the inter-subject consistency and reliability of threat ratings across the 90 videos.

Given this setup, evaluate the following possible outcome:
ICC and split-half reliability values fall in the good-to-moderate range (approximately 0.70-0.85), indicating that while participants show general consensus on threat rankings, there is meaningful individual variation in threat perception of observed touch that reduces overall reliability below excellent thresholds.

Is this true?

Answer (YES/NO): NO